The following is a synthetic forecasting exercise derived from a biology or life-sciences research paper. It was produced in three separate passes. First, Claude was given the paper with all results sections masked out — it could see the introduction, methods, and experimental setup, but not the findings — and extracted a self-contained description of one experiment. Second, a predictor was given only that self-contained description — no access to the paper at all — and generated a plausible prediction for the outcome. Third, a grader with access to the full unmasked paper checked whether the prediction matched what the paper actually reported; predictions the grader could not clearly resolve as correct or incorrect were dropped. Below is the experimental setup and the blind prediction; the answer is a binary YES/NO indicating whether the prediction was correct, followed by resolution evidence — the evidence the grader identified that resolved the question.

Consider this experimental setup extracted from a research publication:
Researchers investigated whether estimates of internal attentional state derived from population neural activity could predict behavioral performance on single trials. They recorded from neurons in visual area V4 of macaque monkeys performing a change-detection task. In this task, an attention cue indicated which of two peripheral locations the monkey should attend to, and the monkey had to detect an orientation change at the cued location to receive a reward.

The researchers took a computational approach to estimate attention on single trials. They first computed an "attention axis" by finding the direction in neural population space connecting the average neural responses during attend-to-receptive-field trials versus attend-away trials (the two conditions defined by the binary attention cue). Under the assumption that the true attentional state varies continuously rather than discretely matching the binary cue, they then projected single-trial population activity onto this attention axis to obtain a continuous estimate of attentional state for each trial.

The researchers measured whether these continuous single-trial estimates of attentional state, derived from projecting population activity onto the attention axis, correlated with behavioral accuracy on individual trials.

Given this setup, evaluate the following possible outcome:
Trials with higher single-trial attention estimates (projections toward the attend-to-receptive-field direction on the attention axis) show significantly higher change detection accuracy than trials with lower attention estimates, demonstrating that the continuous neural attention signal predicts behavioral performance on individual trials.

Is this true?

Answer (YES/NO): YES